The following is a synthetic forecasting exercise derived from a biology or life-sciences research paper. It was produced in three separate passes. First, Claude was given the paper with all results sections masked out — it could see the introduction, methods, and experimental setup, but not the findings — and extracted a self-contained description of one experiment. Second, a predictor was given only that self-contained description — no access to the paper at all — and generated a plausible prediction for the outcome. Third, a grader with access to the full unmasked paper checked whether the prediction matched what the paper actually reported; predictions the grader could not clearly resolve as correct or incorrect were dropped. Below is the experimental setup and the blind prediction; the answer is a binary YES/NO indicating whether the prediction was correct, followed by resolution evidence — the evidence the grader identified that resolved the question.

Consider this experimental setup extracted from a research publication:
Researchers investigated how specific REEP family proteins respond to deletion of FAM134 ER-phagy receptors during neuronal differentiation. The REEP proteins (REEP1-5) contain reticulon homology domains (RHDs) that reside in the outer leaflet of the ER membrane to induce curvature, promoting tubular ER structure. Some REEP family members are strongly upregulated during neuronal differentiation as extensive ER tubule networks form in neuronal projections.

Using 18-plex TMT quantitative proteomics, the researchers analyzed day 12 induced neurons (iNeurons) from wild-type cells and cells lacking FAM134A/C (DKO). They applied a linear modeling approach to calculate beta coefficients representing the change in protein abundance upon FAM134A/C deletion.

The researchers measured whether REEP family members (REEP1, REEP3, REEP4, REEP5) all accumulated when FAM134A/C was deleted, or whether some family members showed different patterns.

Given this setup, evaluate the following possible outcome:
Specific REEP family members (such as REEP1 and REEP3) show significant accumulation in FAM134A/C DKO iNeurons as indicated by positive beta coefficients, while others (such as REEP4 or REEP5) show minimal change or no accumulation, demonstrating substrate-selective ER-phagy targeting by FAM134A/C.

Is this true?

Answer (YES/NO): NO